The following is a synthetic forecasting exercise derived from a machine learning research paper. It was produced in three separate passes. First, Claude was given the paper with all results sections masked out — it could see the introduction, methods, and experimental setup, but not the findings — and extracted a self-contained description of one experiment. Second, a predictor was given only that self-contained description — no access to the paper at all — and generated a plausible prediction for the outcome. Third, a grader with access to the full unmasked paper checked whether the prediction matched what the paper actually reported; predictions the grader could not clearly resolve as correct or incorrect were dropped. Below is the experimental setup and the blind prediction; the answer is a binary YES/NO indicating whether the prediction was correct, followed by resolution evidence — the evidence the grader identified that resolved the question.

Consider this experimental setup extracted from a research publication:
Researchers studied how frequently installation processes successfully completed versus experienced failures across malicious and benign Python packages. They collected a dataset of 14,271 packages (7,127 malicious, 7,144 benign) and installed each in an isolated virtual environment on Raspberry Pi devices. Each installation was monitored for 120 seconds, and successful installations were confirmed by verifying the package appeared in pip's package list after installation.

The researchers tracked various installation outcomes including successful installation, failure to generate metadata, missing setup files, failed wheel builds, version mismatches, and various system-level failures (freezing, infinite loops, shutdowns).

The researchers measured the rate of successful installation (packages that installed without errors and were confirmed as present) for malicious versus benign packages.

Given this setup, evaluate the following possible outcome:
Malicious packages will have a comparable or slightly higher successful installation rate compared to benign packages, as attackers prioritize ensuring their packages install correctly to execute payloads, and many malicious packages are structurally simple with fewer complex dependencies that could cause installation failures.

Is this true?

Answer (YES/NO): NO